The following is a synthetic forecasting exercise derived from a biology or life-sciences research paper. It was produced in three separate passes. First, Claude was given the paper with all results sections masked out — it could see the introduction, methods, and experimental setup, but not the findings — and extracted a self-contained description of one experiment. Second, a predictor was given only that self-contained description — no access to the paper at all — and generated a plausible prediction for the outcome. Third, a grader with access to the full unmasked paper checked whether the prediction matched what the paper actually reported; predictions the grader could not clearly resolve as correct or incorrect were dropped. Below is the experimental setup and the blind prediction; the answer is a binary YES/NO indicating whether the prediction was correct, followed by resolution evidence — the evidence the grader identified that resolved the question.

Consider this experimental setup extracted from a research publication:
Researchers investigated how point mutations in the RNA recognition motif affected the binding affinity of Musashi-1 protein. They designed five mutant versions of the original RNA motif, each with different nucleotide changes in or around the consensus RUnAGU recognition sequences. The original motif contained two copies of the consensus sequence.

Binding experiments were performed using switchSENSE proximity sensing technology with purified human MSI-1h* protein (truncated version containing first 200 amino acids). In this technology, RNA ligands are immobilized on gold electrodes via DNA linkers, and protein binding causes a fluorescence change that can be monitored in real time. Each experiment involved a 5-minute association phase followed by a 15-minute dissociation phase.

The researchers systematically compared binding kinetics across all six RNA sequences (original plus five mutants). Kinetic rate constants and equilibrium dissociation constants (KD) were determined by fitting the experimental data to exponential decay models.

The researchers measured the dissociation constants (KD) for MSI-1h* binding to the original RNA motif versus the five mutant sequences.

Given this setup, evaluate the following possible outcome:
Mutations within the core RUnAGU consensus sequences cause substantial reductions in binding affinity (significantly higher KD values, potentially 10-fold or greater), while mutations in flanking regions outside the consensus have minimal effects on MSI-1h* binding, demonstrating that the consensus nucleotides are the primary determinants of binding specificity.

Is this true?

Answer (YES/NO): NO